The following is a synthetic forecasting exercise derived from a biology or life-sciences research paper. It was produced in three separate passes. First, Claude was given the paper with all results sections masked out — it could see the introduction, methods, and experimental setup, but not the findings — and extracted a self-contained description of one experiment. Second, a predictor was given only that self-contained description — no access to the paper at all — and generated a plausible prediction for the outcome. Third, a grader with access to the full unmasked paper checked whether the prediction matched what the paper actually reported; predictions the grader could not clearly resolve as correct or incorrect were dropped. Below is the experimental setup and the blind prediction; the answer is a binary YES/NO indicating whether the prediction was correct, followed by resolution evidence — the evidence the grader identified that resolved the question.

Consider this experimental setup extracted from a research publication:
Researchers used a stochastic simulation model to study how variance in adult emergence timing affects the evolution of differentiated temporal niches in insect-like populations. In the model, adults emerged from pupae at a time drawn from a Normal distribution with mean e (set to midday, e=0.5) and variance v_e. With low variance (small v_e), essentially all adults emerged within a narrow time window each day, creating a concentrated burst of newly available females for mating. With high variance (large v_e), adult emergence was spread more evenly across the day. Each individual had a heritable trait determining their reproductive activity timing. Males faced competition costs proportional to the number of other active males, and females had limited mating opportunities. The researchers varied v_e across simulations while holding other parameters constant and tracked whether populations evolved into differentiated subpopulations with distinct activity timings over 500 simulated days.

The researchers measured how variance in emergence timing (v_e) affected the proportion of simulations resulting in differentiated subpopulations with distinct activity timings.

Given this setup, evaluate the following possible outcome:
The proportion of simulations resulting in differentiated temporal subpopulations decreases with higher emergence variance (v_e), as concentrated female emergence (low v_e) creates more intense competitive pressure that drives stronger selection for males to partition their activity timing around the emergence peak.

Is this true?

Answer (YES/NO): NO